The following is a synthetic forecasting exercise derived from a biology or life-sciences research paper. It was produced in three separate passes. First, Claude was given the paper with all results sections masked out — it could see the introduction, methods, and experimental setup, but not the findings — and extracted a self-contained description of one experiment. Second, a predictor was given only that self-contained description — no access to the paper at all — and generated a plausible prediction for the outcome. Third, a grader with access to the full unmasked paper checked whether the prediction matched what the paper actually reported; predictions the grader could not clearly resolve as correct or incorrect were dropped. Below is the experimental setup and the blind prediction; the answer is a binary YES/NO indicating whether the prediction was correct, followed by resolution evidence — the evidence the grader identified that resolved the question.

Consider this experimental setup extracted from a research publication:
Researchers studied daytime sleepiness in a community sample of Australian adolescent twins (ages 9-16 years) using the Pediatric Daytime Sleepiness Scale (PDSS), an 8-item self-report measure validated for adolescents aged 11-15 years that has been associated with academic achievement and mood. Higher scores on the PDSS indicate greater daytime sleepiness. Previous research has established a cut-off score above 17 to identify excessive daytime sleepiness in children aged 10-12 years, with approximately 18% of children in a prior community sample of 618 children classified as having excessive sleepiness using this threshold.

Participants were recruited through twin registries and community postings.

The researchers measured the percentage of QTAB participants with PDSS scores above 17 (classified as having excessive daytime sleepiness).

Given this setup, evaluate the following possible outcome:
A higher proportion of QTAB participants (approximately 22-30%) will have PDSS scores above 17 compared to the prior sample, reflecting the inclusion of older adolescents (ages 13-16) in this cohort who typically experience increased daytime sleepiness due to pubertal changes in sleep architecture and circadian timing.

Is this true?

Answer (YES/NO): NO